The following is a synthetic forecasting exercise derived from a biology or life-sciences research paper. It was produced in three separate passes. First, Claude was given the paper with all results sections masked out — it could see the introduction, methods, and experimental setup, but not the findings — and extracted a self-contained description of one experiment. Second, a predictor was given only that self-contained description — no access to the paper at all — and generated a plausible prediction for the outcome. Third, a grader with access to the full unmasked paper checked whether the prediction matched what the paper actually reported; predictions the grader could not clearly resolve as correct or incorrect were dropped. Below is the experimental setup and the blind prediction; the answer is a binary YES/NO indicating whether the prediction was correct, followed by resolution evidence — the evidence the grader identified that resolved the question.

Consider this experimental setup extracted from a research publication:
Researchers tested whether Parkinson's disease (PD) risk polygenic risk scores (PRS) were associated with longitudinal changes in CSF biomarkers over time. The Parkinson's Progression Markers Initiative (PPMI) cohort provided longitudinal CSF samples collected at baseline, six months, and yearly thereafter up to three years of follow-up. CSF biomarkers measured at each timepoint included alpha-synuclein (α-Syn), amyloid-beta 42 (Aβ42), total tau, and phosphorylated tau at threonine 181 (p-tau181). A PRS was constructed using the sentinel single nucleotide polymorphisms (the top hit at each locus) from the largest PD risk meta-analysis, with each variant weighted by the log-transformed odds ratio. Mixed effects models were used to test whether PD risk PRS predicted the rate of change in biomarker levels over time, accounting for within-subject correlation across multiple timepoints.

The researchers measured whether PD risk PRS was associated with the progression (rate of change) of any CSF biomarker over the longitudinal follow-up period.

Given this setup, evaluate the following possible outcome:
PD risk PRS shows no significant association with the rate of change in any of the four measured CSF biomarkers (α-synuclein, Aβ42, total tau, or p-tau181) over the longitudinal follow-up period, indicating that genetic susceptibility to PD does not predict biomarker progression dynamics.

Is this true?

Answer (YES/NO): YES